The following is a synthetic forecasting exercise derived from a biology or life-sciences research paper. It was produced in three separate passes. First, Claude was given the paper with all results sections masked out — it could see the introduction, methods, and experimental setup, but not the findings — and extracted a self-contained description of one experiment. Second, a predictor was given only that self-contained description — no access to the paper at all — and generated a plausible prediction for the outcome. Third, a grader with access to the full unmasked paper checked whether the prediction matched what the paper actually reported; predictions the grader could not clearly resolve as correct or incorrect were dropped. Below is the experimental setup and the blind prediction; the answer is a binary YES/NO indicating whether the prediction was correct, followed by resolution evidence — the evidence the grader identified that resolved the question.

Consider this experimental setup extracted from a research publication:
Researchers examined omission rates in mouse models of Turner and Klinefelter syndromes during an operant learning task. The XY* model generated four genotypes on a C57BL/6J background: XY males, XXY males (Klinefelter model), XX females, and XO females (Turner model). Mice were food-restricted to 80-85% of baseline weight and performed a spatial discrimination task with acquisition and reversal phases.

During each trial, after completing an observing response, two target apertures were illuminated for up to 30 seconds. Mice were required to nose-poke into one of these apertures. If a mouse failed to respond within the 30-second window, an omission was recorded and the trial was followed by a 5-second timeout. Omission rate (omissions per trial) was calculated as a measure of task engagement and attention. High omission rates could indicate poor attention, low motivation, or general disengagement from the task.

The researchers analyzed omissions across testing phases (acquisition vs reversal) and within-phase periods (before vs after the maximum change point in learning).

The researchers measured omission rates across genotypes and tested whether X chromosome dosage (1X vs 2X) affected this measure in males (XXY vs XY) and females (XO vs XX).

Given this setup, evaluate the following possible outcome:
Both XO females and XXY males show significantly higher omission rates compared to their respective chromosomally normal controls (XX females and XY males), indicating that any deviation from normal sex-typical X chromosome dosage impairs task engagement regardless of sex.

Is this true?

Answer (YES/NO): NO